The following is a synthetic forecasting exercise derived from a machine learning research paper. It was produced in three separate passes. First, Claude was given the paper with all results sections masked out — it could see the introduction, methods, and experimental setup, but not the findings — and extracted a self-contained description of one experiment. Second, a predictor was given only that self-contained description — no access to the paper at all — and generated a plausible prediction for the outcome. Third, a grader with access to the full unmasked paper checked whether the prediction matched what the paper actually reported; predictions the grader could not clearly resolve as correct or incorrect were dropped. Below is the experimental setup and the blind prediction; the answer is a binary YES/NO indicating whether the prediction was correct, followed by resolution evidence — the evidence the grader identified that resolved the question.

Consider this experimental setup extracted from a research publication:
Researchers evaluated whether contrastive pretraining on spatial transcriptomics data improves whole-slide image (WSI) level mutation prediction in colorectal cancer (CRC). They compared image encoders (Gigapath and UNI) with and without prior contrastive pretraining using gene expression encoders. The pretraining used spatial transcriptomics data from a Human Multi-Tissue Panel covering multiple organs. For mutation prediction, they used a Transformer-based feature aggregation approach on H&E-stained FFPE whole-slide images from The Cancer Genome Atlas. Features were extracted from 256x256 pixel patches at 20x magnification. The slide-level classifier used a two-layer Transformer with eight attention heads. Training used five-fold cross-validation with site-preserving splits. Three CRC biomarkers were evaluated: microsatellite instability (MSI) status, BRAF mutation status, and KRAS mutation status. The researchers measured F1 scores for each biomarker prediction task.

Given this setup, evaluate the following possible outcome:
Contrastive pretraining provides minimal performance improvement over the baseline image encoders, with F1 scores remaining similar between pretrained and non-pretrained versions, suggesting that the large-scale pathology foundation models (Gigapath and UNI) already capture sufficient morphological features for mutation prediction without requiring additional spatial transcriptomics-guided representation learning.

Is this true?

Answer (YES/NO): NO